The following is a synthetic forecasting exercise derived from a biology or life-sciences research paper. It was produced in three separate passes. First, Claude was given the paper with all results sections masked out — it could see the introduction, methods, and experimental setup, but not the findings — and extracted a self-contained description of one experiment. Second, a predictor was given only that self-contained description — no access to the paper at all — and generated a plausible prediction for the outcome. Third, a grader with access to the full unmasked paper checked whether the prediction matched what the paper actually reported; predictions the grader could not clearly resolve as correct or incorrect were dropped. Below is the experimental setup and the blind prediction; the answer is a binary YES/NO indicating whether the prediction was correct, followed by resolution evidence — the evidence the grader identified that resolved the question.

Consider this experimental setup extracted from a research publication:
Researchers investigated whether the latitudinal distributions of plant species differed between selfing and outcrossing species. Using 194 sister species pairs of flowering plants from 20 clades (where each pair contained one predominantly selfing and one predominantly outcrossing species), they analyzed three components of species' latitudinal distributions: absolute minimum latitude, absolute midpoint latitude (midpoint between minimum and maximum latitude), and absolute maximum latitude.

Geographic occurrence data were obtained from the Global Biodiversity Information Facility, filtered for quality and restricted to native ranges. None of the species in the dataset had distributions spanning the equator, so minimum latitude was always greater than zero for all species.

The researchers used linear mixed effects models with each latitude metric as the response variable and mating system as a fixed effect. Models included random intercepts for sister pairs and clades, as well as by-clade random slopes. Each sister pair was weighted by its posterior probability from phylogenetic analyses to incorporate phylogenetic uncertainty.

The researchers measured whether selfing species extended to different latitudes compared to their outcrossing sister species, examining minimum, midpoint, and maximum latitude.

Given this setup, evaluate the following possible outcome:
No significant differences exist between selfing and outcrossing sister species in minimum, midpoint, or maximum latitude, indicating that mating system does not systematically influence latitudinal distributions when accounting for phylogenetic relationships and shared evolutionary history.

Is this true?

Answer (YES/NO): NO